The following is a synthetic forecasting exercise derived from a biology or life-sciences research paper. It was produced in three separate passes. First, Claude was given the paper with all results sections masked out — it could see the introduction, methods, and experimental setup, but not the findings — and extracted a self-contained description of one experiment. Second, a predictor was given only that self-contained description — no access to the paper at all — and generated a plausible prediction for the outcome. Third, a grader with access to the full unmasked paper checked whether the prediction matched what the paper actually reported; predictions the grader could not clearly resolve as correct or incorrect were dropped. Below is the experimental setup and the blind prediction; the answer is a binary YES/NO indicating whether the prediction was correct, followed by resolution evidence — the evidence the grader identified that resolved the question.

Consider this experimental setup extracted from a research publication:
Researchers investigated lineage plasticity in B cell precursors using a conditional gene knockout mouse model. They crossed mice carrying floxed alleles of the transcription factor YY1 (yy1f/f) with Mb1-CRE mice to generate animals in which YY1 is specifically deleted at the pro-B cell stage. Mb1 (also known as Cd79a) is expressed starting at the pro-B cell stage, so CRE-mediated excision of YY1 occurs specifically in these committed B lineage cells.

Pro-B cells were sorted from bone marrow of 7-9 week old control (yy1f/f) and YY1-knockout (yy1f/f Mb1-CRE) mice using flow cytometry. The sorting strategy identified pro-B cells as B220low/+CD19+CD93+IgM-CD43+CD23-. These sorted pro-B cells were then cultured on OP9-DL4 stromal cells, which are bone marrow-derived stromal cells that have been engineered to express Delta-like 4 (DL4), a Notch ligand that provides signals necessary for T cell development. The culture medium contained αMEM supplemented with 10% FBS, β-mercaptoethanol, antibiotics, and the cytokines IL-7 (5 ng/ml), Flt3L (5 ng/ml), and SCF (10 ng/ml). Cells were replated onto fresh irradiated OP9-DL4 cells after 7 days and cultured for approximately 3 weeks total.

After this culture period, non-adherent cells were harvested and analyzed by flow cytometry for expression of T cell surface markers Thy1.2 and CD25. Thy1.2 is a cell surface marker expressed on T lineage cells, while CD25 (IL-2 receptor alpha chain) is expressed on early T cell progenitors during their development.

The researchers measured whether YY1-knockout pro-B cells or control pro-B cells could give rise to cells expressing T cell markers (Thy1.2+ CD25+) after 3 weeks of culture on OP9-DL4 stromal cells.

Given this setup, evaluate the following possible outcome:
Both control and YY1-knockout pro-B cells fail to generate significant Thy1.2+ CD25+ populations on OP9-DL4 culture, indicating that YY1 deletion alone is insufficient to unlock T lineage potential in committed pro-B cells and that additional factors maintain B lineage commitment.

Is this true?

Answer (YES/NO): NO